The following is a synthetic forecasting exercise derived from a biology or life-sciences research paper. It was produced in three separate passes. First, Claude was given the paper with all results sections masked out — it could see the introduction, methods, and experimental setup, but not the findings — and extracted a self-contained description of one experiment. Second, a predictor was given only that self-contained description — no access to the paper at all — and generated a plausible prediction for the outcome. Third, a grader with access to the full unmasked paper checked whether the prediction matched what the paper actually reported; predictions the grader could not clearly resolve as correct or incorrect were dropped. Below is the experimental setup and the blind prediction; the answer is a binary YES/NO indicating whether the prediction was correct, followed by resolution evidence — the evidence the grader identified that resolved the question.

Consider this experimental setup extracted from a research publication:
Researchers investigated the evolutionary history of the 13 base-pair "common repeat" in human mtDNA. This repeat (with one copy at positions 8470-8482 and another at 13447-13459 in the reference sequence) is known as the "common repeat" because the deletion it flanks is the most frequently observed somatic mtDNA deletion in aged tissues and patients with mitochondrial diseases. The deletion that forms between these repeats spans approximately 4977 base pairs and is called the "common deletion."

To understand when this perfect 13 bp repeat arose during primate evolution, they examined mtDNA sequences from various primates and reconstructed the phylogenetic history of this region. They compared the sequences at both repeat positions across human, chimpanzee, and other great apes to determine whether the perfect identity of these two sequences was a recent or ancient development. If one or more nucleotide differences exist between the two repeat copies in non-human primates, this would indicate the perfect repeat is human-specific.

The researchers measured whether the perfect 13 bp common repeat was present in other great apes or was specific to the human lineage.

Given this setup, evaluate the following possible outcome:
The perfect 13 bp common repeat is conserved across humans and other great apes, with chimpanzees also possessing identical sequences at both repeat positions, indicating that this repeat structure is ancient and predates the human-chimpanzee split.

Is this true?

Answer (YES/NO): NO